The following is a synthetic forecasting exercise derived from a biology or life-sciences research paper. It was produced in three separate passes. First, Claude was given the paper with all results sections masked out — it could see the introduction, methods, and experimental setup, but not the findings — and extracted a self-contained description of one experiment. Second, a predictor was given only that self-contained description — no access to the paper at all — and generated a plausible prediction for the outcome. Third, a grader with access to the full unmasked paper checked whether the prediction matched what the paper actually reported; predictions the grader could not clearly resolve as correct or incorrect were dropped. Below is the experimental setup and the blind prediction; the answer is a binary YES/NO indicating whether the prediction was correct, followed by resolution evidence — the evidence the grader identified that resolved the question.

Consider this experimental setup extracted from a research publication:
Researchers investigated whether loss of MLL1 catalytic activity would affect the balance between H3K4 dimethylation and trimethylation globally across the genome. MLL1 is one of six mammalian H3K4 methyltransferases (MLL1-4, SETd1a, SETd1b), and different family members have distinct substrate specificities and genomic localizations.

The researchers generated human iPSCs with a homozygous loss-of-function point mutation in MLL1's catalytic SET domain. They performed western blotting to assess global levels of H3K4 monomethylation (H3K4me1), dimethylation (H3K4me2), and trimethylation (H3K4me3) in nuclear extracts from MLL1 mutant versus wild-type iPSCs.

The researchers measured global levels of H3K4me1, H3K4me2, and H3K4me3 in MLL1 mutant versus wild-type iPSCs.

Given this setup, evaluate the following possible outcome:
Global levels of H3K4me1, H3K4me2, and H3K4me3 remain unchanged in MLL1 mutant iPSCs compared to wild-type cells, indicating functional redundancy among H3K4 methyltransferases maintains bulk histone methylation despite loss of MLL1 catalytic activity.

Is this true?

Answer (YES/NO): NO